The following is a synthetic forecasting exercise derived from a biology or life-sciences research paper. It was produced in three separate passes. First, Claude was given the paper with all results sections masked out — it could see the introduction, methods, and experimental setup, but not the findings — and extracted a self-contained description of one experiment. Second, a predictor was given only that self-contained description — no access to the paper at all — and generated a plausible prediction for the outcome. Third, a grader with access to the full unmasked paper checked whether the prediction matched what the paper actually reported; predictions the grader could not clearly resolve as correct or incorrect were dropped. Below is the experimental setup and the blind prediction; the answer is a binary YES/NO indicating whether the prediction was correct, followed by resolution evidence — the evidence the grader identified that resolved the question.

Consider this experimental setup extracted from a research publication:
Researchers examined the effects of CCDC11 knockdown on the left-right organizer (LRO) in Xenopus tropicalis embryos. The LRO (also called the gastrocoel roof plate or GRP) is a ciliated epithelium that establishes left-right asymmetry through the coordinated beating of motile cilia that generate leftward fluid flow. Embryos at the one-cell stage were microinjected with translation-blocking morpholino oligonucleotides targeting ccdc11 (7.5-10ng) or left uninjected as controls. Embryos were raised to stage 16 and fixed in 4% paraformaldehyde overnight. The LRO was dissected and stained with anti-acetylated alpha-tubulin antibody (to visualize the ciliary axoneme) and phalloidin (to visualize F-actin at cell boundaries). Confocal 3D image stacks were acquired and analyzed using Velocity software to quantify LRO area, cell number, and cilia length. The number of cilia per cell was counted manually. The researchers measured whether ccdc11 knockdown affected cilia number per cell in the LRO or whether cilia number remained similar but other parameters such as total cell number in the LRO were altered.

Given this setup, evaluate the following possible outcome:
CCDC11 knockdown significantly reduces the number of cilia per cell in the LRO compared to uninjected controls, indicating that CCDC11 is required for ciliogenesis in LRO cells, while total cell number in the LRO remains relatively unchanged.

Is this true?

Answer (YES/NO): NO